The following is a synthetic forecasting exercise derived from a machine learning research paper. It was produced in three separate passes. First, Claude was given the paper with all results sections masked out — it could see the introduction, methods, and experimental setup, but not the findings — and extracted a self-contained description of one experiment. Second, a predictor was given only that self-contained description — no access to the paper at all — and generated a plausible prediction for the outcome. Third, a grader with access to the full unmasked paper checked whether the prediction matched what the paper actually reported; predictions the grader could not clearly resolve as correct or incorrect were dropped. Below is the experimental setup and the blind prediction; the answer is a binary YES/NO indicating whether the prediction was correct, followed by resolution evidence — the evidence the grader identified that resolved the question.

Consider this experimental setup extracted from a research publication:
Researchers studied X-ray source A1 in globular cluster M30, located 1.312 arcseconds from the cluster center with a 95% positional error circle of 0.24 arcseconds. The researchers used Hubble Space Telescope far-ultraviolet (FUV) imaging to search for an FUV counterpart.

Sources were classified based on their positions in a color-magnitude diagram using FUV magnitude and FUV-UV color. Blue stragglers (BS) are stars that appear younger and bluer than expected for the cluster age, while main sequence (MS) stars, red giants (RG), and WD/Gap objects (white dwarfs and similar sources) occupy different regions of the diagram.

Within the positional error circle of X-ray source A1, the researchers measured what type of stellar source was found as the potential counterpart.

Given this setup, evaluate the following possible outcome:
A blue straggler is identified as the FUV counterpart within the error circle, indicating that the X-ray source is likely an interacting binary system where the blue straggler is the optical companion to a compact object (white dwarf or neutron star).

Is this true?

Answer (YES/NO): NO